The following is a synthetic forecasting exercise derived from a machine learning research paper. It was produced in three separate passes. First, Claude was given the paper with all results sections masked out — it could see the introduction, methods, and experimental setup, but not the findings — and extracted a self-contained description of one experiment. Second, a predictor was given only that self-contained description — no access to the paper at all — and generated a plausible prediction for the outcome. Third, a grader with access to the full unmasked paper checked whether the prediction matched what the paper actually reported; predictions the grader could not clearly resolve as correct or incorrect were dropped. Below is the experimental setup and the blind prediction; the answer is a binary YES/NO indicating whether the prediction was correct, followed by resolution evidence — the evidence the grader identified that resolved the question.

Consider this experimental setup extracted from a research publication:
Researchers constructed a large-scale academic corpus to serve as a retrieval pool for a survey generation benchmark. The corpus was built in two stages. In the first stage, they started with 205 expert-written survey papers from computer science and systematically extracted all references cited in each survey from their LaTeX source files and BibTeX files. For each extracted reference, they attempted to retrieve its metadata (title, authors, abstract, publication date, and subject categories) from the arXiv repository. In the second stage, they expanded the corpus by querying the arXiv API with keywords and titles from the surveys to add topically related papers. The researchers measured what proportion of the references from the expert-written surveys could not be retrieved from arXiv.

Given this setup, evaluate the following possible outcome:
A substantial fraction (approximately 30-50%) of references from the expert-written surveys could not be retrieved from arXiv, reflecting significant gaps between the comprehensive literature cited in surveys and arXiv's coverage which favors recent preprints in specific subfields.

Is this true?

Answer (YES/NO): YES